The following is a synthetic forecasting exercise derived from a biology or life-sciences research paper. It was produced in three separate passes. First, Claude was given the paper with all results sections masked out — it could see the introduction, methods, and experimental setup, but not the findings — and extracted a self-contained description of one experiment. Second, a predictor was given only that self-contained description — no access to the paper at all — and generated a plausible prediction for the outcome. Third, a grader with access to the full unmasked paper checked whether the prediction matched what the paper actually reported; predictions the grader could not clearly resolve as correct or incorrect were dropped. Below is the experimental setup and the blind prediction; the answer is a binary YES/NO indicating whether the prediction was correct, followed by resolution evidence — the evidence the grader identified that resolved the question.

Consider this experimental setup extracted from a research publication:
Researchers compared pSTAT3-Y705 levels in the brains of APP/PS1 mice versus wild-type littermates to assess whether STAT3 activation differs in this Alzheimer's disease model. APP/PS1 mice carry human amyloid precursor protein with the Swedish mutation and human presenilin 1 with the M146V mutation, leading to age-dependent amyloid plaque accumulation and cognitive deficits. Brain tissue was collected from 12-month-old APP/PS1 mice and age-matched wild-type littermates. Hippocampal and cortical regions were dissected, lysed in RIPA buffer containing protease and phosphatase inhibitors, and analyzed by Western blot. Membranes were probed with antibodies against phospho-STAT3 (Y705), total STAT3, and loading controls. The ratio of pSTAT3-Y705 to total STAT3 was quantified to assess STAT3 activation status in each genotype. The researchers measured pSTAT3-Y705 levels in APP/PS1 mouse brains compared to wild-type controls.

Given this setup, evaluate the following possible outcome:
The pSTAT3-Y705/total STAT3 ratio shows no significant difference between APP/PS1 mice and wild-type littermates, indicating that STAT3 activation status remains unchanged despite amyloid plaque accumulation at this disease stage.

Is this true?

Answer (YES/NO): NO